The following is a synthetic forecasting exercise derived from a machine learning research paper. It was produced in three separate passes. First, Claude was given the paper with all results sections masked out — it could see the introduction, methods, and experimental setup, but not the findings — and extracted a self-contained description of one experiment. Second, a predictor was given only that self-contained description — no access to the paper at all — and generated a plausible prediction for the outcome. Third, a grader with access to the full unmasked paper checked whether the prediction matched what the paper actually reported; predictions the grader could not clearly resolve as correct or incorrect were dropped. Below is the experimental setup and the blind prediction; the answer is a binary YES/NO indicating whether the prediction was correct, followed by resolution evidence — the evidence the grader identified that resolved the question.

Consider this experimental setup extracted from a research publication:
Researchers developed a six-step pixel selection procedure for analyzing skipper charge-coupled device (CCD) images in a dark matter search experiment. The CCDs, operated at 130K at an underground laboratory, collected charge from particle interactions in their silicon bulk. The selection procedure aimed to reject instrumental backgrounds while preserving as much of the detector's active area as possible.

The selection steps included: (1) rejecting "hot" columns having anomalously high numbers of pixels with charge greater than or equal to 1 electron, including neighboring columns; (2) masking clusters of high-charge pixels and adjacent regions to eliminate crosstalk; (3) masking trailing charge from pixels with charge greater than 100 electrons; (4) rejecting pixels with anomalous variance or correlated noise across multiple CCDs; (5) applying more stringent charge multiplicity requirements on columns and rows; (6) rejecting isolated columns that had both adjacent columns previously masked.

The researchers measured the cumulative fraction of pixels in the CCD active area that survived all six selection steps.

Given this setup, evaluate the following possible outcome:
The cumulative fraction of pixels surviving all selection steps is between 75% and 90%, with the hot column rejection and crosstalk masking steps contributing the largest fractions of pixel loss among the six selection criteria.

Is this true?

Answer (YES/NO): NO